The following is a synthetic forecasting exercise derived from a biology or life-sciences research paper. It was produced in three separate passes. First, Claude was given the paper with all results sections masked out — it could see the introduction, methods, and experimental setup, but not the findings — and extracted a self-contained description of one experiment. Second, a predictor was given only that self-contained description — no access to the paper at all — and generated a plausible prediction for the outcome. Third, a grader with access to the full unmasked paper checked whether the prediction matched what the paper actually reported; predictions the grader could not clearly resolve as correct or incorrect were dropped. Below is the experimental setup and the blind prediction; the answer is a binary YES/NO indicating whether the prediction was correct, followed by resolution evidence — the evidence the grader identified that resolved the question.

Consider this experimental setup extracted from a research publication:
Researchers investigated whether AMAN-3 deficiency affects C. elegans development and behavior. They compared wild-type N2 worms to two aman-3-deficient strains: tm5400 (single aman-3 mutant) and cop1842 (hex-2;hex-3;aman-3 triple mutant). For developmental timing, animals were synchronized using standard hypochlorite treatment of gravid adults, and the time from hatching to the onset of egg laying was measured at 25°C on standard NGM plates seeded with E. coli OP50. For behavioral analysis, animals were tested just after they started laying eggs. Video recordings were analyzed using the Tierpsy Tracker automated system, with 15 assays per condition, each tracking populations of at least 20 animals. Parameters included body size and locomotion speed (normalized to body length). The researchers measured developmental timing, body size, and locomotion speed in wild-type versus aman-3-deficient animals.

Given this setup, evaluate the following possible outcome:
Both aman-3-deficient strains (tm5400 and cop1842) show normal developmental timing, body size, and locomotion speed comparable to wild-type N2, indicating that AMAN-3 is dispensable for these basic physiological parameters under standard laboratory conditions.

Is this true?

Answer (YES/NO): NO